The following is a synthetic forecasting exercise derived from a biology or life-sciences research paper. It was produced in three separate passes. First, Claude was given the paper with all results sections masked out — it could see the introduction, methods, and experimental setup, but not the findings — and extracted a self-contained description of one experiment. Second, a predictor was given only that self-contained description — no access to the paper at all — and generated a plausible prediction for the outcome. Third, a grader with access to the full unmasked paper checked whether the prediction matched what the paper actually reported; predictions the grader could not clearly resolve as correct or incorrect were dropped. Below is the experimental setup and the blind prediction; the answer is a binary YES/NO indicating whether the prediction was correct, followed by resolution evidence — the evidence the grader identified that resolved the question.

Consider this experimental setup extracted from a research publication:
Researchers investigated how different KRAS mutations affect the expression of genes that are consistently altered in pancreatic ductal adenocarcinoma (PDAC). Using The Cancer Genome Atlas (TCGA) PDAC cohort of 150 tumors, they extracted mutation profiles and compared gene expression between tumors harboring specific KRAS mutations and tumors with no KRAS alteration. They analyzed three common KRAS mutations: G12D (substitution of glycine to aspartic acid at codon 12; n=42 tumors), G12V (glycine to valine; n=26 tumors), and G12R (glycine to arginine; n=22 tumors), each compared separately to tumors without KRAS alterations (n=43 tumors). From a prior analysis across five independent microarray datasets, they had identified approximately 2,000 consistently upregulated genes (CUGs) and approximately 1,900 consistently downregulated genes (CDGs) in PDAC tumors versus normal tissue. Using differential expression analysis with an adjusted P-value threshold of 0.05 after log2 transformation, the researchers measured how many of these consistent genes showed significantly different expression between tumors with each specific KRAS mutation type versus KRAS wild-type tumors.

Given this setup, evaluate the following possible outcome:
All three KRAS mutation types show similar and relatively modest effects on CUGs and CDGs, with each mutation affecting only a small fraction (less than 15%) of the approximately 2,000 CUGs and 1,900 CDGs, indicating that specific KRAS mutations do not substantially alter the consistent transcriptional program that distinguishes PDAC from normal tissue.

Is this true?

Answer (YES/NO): NO